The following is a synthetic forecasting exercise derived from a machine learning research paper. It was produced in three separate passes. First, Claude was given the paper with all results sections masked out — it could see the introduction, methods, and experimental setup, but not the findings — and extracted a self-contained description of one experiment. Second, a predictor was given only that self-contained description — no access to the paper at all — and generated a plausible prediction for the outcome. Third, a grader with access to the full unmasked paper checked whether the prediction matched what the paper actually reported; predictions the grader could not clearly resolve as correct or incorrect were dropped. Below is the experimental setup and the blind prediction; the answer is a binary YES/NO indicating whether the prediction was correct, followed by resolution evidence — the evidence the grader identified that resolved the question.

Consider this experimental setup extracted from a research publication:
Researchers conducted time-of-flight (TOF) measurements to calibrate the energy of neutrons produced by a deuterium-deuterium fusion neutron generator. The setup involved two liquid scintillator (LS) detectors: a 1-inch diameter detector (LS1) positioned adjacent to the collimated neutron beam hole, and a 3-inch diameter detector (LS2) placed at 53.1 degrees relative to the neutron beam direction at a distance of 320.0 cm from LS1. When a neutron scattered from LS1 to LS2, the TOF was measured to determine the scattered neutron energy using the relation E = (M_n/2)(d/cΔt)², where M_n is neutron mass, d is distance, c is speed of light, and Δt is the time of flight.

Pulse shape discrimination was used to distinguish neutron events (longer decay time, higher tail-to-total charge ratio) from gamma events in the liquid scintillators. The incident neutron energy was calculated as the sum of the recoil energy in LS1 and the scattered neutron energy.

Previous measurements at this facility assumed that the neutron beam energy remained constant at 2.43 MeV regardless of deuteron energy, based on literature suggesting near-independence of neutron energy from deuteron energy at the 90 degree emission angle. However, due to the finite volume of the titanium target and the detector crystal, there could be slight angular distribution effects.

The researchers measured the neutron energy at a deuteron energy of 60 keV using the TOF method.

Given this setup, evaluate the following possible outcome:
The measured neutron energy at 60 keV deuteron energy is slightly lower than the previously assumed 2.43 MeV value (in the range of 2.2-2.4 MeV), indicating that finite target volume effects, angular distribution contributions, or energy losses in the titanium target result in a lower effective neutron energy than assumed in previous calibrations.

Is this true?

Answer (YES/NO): YES